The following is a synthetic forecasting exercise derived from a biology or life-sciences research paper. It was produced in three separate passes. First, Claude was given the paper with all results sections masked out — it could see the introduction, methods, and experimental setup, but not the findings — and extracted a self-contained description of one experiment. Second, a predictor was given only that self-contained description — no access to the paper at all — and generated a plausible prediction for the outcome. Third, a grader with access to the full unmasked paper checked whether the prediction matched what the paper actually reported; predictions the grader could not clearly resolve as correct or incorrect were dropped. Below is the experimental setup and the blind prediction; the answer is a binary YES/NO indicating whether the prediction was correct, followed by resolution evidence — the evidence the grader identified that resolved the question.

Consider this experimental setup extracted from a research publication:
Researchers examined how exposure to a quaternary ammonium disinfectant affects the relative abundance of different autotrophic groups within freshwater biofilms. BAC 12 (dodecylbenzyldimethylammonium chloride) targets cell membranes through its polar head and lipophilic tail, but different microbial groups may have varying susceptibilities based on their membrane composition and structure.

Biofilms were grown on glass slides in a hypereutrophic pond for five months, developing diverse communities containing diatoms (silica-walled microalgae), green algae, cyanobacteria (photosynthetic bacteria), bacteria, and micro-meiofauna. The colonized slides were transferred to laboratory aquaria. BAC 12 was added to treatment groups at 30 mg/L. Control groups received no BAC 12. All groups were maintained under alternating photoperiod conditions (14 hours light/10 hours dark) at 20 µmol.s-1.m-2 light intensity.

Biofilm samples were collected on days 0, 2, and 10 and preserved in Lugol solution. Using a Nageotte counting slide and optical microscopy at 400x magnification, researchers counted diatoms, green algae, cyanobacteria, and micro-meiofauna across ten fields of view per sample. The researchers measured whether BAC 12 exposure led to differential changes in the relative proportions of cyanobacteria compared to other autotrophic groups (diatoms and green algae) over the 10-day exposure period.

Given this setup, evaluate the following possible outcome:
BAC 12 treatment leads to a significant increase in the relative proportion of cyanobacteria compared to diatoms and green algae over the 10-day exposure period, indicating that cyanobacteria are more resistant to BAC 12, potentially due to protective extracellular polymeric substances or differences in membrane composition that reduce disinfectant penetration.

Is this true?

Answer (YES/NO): NO